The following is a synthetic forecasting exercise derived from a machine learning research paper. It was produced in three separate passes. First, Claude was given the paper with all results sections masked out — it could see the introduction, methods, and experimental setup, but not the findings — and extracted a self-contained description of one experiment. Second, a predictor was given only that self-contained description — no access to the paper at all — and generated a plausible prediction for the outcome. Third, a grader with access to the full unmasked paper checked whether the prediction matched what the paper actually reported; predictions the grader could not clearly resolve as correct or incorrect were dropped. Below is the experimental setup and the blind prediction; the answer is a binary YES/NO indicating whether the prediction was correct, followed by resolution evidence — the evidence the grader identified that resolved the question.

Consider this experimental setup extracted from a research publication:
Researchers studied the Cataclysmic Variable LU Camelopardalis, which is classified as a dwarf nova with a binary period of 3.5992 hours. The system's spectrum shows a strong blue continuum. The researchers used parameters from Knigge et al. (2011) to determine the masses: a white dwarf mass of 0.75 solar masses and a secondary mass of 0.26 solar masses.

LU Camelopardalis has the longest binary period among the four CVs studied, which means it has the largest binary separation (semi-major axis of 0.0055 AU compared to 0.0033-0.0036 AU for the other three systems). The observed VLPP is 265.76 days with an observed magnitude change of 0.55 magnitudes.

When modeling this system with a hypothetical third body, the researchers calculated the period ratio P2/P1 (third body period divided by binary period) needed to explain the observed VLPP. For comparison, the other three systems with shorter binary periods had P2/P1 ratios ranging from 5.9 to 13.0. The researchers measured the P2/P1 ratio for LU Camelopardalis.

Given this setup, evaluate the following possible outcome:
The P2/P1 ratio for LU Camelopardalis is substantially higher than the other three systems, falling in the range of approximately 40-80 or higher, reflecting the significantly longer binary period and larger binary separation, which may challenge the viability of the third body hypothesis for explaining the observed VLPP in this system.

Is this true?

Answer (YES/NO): NO